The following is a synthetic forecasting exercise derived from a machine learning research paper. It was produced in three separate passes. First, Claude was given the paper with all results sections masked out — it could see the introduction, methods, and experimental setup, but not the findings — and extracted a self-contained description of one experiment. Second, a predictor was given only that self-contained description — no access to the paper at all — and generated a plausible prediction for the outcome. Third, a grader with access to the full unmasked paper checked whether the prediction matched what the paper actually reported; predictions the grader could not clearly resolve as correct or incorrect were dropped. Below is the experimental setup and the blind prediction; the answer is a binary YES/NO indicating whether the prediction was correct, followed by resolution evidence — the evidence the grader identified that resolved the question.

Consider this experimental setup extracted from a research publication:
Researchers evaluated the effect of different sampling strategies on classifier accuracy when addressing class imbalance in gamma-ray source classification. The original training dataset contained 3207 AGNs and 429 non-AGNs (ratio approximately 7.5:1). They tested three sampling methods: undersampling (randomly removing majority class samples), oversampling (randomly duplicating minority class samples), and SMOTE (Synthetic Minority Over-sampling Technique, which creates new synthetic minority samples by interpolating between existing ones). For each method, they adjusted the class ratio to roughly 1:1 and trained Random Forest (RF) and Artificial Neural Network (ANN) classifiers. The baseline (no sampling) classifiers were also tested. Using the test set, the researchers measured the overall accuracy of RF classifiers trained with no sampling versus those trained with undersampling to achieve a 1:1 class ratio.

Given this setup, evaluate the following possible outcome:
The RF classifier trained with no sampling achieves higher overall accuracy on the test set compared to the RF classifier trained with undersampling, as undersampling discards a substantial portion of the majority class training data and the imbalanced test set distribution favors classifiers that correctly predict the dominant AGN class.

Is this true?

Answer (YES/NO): YES